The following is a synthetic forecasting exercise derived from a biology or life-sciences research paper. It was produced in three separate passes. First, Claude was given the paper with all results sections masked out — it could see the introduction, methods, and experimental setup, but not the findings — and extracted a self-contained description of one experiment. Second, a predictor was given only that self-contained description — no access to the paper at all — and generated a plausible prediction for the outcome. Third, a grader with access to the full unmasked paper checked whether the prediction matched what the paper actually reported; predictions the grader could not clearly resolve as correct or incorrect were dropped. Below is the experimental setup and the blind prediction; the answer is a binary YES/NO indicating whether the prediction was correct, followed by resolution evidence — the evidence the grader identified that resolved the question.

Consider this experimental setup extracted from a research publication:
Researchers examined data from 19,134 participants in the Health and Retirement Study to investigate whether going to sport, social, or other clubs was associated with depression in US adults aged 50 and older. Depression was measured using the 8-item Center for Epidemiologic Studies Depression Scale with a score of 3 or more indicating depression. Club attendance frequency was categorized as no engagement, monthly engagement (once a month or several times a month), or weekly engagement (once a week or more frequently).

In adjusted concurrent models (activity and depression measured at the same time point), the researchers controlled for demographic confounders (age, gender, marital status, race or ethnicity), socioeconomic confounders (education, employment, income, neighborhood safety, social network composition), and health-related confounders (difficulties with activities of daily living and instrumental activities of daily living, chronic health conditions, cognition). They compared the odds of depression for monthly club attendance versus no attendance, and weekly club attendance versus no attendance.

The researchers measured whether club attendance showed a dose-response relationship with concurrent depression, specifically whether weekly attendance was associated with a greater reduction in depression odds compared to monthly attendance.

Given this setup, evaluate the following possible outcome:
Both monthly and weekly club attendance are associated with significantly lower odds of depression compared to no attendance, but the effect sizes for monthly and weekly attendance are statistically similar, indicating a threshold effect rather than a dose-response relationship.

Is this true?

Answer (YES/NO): NO